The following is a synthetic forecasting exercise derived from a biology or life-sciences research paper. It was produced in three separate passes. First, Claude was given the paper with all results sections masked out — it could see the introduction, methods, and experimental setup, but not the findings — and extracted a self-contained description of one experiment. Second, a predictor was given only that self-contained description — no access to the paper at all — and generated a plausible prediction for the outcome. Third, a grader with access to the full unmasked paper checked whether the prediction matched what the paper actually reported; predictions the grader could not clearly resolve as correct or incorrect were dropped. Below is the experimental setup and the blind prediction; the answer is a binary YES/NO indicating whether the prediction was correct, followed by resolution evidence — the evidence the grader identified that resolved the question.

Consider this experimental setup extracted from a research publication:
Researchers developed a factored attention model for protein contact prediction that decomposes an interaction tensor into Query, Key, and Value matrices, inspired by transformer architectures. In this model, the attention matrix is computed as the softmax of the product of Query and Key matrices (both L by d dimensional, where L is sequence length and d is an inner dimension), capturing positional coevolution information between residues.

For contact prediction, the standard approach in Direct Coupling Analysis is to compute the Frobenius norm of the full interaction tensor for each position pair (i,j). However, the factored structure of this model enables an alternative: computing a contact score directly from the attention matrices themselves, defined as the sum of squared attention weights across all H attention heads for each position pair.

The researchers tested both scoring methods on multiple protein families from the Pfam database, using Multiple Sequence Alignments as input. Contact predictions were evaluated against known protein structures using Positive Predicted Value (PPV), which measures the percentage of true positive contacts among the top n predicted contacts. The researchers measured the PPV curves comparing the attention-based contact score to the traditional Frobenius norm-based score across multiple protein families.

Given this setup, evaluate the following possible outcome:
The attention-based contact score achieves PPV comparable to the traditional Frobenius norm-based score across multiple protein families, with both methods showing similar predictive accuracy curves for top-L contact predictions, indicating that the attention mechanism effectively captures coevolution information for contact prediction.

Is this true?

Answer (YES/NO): YES